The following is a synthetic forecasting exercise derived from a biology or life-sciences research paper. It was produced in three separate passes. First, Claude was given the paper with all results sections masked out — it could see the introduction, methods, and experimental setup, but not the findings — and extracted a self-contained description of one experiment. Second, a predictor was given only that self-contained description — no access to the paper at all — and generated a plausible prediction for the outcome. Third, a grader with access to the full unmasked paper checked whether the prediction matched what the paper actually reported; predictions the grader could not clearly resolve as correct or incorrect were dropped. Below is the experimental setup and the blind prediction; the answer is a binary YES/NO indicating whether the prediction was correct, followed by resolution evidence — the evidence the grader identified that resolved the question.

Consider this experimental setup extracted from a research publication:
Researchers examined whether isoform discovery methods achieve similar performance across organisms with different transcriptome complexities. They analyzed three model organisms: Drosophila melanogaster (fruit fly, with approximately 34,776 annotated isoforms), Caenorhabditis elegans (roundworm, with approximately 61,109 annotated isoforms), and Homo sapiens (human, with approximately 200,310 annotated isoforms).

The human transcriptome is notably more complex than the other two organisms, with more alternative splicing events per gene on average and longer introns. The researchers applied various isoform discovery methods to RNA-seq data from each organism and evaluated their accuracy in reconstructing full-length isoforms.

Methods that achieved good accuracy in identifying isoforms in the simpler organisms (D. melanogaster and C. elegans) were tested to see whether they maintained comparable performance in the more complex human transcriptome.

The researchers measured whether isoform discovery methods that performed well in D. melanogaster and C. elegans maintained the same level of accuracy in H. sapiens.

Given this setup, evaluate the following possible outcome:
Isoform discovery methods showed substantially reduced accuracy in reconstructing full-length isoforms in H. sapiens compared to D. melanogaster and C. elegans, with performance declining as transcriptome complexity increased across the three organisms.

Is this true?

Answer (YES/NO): YES